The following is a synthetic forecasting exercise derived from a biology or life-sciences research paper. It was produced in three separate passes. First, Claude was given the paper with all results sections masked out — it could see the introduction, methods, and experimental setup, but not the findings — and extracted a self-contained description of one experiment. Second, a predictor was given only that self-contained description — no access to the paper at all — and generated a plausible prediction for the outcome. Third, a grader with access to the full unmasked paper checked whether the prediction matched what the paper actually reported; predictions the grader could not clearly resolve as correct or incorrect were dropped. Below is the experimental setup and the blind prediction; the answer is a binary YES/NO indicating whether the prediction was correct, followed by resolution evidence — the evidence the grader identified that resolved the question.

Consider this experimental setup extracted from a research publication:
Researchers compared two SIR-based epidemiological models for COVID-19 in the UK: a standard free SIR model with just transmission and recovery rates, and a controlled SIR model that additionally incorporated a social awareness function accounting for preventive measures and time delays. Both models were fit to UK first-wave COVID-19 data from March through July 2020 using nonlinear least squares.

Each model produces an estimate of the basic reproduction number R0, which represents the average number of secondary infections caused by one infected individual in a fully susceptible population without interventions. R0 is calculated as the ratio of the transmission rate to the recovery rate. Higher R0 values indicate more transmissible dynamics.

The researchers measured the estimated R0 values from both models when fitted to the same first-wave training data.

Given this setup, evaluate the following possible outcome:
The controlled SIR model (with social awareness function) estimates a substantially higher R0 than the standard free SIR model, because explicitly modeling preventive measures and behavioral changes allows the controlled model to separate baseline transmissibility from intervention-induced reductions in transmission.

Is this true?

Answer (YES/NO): YES